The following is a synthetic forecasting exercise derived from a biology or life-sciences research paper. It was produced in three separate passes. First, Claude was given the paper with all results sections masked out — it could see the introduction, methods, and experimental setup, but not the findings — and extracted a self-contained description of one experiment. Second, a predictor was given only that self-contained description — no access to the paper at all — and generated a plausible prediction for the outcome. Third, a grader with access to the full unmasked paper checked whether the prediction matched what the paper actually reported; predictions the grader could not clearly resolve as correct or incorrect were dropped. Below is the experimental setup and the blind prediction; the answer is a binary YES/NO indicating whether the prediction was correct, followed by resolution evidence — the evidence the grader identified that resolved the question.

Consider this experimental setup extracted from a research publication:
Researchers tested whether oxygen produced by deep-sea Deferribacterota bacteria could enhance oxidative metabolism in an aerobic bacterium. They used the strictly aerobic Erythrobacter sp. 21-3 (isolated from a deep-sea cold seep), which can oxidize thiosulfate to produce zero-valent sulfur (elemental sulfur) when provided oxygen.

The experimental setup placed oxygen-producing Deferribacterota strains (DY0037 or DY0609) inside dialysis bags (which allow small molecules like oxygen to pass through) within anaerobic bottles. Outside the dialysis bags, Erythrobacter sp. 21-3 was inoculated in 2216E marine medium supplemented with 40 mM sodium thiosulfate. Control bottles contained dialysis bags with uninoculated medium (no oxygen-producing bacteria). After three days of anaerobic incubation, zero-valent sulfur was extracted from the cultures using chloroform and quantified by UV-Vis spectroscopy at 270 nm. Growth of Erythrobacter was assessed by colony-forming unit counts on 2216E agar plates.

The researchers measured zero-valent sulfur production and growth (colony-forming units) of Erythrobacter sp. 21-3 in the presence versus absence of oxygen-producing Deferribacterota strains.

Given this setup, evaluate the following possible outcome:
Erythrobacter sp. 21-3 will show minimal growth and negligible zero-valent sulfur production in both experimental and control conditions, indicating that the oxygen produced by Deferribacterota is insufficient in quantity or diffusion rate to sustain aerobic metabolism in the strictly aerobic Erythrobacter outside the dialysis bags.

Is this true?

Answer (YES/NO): NO